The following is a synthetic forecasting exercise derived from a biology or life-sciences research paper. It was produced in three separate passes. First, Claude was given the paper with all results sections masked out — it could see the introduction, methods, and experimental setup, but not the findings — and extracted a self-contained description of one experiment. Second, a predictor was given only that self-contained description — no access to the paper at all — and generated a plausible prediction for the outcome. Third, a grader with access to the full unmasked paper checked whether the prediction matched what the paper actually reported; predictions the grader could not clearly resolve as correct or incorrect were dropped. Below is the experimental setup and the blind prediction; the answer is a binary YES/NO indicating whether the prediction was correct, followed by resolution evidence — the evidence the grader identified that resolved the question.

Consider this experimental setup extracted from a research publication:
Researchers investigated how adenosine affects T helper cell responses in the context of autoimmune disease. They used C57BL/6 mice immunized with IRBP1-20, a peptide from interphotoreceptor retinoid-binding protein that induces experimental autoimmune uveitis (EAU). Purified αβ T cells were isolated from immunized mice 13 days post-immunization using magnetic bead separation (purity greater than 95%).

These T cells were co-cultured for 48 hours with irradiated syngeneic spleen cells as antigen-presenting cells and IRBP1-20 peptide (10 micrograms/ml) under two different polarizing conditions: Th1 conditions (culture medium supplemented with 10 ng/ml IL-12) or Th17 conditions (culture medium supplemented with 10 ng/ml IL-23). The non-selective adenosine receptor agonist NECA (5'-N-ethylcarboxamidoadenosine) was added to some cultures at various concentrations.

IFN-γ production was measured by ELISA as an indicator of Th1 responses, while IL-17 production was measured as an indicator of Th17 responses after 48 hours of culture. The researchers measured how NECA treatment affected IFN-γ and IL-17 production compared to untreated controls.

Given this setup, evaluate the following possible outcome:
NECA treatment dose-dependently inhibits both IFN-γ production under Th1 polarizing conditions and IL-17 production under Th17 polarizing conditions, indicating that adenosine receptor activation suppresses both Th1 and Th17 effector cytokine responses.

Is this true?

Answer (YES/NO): NO